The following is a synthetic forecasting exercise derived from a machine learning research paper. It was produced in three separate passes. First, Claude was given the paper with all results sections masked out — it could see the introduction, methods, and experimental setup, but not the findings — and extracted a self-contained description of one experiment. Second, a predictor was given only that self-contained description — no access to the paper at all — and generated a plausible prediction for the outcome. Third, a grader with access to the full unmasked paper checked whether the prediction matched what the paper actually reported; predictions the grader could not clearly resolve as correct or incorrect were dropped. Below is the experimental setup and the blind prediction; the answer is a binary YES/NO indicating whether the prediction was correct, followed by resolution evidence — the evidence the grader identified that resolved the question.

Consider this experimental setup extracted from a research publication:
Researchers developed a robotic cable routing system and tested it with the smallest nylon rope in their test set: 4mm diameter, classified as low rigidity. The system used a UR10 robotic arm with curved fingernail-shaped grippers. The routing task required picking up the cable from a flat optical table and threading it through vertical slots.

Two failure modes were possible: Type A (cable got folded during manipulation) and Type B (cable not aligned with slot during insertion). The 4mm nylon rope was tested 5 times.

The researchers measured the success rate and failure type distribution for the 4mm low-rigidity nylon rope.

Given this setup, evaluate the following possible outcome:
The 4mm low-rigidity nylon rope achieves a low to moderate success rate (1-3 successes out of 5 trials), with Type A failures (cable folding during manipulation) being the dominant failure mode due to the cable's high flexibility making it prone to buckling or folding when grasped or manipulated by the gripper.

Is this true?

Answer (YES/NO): NO